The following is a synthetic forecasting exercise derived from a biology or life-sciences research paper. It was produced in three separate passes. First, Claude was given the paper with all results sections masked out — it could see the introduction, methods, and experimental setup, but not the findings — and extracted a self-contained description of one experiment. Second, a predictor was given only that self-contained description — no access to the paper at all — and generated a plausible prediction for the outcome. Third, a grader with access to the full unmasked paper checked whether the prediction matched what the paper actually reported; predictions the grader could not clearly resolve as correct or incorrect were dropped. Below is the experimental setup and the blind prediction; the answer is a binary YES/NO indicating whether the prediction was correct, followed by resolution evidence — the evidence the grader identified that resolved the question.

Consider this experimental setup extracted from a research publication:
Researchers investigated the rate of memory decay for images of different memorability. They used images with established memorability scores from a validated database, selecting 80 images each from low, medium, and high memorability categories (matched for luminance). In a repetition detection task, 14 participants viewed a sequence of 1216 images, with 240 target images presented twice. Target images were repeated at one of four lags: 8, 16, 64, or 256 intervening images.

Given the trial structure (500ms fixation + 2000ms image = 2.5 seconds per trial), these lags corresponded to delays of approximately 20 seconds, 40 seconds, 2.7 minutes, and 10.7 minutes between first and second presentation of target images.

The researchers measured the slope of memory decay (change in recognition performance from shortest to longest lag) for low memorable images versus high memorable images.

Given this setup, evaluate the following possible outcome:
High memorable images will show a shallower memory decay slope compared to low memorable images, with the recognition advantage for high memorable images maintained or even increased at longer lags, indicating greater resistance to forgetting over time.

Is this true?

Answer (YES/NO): YES